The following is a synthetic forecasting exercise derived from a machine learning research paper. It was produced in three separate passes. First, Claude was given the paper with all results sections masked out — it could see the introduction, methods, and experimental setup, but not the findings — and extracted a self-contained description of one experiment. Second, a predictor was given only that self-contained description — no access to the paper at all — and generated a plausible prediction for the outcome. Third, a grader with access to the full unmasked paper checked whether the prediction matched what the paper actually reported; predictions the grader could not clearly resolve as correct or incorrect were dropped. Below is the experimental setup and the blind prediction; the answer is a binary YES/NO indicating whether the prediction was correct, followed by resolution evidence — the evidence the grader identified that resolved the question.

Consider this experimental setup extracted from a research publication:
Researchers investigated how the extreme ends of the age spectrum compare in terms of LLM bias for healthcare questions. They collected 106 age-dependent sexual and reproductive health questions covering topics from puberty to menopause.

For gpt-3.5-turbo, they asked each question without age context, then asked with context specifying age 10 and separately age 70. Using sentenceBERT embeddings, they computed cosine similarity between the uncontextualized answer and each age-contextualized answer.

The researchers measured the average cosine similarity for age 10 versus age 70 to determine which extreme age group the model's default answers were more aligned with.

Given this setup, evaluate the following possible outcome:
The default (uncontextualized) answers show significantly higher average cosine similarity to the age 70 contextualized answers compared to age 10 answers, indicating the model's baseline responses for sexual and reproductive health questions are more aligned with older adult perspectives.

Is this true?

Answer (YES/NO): NO